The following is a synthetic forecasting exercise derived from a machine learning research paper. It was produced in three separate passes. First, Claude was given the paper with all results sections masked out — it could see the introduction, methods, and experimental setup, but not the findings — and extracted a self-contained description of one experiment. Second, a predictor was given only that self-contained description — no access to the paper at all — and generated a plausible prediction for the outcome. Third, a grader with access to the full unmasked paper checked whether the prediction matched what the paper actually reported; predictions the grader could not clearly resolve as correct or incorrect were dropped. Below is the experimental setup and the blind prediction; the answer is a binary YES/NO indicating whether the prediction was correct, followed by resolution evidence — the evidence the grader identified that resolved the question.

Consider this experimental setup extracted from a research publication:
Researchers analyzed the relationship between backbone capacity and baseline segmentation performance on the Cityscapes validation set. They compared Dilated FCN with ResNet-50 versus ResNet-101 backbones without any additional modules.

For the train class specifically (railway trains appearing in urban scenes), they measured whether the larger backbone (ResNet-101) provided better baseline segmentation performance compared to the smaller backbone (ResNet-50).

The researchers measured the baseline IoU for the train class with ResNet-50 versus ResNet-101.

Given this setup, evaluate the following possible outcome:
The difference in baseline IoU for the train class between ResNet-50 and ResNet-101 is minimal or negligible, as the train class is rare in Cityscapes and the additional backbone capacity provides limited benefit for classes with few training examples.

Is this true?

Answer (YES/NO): NO